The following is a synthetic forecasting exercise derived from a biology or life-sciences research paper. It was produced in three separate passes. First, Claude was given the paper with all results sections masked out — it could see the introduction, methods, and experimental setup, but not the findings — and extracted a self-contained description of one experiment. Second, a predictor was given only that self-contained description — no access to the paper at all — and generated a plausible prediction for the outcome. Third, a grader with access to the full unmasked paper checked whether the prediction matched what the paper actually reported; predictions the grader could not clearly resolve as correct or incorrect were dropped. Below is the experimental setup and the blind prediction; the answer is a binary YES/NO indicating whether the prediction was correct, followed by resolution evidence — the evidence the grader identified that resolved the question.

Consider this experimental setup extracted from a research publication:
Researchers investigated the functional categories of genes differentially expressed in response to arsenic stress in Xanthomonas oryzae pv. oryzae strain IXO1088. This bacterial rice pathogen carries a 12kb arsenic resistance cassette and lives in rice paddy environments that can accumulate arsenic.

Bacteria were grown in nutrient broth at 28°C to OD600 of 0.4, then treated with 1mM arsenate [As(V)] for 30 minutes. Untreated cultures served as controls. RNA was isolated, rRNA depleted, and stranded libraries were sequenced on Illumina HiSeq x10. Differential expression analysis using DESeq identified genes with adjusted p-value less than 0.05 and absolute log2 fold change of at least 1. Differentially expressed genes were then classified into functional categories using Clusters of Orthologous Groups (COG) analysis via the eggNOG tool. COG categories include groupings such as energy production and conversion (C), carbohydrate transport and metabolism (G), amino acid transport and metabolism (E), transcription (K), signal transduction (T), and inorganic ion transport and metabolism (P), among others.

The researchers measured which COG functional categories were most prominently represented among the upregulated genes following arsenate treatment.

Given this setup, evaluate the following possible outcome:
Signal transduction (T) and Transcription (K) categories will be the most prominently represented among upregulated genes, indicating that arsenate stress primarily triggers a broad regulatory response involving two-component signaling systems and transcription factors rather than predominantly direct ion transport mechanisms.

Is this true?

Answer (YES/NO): NO